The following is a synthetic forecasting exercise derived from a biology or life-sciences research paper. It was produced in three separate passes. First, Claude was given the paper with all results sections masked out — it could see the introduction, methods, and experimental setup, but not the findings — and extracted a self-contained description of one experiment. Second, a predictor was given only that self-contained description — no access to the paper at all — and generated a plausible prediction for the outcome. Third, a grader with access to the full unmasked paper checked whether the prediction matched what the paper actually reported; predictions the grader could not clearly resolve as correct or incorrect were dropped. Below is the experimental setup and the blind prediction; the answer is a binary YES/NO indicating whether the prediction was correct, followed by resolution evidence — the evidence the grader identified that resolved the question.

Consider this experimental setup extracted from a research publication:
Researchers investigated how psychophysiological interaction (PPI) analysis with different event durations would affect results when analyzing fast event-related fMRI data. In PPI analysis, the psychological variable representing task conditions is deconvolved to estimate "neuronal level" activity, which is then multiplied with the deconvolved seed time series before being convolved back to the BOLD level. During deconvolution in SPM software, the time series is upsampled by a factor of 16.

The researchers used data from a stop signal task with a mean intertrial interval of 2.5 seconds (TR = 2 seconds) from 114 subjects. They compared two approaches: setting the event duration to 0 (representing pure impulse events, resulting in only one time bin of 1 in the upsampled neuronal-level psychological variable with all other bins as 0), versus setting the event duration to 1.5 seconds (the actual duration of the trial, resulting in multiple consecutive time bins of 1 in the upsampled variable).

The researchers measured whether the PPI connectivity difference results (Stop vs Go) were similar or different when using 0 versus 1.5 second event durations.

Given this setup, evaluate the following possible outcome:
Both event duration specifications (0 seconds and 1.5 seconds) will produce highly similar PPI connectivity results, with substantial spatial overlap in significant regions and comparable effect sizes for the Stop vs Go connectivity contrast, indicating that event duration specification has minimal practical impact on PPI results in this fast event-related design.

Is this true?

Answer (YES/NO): YES